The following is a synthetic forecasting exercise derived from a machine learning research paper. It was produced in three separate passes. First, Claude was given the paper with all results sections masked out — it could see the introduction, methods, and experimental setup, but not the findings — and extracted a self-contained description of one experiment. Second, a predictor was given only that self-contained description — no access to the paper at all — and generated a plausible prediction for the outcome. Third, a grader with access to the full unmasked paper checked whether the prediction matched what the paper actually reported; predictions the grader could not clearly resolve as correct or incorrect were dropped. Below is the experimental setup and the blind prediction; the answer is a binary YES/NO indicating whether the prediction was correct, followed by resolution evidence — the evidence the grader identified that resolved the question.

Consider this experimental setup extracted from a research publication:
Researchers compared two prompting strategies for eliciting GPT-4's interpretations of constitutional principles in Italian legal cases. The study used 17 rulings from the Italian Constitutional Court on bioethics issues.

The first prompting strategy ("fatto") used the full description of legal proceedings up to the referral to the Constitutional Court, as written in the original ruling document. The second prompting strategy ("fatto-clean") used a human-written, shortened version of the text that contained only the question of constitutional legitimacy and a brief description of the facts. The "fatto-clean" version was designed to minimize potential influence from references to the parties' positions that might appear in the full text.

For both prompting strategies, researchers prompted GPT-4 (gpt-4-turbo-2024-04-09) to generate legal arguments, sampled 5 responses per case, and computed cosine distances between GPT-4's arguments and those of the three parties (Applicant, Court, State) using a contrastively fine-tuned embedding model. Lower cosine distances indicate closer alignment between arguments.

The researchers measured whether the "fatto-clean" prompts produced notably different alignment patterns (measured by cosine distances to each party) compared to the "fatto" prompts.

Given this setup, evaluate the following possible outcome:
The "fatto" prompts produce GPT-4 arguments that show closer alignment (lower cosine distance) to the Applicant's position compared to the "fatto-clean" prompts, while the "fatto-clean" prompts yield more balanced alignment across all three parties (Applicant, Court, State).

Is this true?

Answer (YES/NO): NO